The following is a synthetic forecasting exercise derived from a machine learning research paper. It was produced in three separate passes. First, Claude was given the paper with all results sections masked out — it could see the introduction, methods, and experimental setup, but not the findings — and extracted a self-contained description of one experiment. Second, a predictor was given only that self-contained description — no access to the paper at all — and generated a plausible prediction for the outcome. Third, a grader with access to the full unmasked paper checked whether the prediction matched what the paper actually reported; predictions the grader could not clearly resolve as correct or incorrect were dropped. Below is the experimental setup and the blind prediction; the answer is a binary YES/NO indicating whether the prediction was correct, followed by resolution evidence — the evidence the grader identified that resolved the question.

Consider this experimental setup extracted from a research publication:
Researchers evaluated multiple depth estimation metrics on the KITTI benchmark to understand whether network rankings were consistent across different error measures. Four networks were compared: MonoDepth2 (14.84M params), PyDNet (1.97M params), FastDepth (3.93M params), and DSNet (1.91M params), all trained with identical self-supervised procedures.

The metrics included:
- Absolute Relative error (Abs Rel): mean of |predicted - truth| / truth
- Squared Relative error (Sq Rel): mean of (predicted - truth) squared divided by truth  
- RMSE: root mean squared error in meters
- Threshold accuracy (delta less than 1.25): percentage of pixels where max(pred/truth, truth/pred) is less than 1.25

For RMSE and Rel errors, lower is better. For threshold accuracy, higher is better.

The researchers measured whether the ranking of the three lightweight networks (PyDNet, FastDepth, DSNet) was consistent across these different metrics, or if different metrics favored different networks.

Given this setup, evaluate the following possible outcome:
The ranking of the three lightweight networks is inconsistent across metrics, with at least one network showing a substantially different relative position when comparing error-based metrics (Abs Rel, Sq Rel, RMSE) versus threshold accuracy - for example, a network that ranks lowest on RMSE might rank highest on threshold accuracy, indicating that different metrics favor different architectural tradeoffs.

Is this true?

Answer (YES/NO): NO